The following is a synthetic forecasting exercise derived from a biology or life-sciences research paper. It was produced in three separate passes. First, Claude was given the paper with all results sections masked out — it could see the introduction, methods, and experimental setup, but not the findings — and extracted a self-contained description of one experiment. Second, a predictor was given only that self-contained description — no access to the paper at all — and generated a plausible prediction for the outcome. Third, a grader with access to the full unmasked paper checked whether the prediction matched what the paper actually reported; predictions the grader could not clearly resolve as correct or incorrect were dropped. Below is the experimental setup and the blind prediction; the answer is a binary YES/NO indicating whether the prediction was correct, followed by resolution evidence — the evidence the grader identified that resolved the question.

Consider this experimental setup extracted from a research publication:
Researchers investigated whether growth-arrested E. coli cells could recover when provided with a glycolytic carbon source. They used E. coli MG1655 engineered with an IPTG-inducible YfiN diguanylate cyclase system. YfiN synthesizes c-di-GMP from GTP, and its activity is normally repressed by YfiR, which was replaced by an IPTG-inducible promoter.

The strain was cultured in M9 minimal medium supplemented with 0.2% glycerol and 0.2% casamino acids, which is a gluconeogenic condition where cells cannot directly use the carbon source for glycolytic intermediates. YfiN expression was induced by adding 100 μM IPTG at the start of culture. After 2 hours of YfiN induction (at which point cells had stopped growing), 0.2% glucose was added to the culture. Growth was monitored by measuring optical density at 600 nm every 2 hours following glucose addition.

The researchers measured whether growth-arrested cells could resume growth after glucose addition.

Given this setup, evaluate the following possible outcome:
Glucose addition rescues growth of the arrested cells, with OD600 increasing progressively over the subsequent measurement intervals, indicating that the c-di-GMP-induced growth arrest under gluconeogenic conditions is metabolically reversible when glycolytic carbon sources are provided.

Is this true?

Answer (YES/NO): YES